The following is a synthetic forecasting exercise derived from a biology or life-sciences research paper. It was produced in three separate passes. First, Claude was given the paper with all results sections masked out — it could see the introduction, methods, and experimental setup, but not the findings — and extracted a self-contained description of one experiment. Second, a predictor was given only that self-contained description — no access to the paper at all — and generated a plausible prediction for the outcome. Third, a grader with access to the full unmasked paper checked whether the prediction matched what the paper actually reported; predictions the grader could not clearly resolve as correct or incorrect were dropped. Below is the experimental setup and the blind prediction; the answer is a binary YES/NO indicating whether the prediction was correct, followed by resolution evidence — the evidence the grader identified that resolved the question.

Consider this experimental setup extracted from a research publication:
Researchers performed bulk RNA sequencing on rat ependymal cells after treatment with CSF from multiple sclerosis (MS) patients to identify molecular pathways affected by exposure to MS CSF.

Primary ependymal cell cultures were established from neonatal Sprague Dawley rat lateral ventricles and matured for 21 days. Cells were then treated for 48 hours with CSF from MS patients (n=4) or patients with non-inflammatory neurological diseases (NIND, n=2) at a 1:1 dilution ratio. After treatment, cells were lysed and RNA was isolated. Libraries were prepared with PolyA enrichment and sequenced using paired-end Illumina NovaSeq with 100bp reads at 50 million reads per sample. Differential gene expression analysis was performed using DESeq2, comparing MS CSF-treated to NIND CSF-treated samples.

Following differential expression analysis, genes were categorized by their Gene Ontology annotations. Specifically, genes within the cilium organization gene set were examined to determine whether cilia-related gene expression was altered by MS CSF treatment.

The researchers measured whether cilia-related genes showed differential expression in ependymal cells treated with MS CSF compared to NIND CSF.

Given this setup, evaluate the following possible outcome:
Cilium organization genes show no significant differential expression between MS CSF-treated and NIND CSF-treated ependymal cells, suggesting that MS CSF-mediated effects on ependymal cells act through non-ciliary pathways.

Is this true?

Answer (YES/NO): NO